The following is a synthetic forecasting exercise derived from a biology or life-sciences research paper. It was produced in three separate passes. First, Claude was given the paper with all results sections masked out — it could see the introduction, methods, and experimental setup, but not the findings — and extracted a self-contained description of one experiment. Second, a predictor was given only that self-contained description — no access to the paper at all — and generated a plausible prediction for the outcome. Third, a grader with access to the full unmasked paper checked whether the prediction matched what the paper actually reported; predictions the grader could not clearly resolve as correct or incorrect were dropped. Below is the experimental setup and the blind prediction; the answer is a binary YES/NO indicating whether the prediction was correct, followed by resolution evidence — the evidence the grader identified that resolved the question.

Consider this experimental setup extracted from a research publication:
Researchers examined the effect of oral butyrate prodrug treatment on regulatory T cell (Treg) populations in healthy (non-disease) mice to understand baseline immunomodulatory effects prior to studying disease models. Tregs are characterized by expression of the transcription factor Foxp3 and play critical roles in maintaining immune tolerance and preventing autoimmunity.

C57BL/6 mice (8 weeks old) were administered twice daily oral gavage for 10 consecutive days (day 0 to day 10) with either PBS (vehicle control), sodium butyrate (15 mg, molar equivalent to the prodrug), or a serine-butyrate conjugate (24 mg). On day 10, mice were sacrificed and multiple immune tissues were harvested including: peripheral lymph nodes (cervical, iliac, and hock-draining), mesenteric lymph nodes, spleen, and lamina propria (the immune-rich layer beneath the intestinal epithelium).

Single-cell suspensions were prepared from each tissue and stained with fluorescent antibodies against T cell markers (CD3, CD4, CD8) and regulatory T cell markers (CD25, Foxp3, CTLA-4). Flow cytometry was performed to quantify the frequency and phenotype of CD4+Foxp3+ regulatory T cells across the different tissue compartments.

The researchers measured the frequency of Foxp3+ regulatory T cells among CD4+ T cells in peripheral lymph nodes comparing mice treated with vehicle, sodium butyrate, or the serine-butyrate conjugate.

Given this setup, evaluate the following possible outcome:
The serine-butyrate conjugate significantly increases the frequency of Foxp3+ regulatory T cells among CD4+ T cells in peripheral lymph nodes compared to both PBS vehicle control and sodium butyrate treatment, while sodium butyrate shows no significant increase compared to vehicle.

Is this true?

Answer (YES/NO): NO